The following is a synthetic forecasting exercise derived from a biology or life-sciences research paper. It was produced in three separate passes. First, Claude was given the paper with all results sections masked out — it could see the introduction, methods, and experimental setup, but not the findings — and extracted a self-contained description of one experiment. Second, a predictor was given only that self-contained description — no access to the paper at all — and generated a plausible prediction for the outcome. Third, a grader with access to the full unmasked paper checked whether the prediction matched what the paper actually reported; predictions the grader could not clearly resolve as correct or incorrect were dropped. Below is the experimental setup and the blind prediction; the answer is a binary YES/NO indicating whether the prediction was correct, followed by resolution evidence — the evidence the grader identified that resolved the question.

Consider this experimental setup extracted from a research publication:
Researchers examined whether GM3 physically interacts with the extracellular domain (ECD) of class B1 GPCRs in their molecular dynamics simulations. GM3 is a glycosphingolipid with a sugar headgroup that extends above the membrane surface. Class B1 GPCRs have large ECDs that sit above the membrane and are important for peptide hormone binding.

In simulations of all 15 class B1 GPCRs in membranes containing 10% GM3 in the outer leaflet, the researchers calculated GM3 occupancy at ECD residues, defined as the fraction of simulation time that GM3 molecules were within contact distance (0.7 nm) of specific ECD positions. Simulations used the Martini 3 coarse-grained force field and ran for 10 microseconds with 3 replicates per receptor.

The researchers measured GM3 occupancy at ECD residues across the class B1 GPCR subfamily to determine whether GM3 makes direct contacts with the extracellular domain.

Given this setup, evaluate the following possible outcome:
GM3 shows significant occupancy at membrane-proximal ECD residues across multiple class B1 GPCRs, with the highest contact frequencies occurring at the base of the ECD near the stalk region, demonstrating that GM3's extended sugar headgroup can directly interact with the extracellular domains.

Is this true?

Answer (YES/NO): NO